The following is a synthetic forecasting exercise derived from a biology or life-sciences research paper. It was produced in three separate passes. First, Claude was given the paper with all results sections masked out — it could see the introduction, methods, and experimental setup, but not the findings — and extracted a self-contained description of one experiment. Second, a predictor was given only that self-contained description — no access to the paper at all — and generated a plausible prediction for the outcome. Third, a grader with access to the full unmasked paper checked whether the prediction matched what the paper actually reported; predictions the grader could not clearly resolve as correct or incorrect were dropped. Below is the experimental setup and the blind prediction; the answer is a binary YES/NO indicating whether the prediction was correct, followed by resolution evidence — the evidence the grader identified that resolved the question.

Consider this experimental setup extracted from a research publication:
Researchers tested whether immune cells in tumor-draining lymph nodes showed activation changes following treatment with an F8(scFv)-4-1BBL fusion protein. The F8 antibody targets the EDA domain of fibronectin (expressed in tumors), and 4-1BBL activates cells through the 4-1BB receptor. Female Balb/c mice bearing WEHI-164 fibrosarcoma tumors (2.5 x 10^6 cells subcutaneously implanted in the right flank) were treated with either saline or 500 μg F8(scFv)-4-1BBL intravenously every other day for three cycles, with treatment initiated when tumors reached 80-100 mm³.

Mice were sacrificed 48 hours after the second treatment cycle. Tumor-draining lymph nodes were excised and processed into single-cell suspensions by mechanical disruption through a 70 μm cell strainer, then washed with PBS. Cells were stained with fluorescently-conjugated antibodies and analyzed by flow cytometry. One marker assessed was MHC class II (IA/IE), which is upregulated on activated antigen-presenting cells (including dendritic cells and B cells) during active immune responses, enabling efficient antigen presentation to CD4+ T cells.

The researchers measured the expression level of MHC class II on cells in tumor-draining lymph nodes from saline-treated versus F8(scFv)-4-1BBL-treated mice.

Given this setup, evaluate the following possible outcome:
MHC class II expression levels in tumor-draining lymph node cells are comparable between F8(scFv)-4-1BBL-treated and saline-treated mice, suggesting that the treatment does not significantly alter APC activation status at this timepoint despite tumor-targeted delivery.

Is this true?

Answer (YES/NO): YES